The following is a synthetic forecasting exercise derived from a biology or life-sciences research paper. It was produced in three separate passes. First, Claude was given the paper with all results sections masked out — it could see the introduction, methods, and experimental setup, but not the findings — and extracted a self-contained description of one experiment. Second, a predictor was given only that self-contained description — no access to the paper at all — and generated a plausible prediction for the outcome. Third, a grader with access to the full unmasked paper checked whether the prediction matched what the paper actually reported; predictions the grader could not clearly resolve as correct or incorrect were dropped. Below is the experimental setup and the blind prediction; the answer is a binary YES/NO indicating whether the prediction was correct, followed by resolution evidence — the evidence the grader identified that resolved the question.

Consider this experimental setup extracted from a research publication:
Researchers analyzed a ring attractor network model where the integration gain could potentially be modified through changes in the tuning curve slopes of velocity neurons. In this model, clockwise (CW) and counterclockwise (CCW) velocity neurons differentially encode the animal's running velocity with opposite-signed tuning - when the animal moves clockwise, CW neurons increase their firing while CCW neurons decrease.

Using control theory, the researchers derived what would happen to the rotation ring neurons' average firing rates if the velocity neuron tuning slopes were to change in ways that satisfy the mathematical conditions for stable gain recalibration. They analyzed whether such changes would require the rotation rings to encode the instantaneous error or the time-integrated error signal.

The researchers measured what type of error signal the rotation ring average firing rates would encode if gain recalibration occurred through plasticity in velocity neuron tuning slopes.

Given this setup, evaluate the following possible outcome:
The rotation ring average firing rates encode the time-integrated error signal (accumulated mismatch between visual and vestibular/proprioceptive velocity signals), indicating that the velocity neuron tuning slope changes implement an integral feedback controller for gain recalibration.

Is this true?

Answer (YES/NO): YES